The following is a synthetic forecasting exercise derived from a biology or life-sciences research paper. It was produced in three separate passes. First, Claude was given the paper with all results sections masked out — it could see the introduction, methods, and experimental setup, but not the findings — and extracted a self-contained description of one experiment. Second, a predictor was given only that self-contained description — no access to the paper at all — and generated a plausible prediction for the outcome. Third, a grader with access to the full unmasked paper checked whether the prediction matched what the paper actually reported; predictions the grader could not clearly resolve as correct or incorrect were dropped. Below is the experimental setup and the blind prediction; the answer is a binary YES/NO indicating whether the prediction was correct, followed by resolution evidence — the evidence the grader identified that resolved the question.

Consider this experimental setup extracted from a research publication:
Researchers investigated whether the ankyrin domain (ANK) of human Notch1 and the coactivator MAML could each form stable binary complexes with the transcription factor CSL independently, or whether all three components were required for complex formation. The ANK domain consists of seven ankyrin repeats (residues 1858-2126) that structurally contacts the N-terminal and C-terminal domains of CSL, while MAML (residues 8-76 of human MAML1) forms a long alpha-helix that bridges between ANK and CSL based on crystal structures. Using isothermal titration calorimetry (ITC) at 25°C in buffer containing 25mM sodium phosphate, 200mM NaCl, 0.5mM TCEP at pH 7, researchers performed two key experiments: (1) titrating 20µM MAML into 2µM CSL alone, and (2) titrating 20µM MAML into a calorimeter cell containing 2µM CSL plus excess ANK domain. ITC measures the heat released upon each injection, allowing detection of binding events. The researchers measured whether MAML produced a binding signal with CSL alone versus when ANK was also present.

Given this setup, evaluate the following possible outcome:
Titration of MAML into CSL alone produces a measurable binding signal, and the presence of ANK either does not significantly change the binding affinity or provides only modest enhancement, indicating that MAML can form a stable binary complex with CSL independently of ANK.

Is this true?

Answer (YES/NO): NO